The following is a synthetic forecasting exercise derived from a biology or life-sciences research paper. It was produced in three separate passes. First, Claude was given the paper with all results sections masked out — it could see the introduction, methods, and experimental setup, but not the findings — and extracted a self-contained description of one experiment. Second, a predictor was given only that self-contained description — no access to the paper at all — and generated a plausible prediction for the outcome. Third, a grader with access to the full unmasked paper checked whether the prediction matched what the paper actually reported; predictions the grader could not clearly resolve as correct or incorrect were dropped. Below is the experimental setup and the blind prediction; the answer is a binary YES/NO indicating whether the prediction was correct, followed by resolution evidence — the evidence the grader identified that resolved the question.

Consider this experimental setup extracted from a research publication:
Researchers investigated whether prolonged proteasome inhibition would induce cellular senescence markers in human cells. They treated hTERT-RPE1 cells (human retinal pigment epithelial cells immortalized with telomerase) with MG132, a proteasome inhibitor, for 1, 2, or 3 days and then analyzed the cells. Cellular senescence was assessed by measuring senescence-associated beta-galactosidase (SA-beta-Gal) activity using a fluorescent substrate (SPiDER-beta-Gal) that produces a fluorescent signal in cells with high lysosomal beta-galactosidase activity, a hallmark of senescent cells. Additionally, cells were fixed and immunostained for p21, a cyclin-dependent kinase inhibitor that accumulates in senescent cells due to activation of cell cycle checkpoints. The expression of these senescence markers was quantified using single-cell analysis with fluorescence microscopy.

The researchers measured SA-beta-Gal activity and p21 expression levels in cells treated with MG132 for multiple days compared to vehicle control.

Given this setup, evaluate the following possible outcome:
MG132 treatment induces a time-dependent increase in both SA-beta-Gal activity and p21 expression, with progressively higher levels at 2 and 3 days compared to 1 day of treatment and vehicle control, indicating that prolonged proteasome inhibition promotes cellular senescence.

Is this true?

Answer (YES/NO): NO